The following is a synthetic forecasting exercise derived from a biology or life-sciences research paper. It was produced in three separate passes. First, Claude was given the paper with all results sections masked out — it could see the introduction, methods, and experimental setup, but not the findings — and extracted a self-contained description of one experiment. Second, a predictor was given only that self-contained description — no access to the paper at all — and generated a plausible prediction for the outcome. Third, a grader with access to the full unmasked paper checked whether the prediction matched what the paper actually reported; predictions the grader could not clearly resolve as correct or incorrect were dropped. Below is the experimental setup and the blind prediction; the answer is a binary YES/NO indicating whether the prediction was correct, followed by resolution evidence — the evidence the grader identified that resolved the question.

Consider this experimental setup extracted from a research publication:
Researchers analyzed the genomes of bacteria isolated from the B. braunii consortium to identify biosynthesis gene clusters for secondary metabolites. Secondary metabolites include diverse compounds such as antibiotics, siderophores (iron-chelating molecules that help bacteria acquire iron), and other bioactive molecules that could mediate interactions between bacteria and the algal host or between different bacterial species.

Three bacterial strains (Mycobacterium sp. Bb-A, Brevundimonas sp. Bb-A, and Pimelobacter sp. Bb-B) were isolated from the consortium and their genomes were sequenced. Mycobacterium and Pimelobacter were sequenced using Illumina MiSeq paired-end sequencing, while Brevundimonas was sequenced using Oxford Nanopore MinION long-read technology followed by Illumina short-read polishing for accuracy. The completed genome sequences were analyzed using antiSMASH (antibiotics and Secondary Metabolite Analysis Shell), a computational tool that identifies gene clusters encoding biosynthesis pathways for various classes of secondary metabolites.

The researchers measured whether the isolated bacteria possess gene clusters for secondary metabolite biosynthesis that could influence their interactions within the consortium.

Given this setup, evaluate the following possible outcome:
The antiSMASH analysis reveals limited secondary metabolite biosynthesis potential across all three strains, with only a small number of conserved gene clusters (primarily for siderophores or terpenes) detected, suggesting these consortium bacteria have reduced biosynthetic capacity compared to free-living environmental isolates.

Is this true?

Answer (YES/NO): NO